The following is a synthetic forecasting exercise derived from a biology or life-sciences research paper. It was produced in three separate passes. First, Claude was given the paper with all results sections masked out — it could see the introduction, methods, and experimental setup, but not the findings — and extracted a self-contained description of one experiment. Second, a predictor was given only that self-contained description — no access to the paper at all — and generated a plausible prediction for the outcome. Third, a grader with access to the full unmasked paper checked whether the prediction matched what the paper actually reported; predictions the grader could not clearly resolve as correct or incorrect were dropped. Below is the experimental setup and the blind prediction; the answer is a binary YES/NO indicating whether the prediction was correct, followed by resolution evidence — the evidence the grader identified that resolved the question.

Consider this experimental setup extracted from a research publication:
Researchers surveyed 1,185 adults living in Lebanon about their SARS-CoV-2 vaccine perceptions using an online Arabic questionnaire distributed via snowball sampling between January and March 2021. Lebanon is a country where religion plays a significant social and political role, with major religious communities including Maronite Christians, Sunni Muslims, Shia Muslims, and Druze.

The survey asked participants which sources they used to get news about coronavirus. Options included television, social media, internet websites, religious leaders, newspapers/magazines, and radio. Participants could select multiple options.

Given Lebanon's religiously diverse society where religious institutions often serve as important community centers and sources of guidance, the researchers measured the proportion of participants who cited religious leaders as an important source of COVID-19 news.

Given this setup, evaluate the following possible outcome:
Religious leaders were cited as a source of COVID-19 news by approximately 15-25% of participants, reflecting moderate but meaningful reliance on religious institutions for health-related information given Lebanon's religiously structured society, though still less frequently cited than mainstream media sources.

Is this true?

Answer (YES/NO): NO